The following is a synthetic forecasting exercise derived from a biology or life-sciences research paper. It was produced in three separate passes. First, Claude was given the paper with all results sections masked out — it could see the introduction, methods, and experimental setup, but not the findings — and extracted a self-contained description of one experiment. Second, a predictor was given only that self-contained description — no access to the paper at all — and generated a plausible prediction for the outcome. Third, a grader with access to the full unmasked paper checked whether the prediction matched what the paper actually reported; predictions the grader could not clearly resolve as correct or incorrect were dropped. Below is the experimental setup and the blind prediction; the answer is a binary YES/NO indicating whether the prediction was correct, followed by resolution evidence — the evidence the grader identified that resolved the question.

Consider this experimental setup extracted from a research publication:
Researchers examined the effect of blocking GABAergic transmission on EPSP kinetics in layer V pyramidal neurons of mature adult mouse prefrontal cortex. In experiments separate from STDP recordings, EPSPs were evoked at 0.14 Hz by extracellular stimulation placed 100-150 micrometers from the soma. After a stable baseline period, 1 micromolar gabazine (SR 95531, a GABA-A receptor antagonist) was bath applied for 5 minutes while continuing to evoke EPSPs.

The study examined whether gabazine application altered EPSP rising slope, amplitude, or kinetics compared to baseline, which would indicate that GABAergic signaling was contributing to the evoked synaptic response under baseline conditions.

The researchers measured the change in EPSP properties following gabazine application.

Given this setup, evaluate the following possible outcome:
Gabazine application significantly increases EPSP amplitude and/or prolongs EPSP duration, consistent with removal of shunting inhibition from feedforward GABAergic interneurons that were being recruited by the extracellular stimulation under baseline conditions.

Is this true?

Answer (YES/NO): YES